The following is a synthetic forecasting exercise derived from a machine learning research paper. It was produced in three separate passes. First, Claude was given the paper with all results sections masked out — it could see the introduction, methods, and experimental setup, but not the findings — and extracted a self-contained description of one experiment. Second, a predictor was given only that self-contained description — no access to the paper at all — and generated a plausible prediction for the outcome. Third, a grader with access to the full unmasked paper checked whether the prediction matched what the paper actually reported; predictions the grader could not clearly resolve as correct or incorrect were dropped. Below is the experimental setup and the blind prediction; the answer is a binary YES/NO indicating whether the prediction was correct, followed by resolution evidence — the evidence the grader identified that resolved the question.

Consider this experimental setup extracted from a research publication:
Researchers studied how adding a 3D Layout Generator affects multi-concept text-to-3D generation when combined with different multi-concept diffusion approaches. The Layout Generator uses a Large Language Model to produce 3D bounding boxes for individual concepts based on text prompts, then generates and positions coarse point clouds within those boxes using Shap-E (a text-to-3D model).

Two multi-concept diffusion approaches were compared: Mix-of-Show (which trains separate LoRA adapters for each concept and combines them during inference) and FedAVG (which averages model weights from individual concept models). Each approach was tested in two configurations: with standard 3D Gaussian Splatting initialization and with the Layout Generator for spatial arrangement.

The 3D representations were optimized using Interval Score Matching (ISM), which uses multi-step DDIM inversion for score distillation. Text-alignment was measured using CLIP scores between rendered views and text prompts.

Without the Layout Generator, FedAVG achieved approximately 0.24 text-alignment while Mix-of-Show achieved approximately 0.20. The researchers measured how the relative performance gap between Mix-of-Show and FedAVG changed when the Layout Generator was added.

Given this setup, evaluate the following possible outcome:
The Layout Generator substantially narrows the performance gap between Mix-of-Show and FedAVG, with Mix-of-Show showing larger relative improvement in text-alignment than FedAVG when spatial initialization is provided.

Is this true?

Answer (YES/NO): NO